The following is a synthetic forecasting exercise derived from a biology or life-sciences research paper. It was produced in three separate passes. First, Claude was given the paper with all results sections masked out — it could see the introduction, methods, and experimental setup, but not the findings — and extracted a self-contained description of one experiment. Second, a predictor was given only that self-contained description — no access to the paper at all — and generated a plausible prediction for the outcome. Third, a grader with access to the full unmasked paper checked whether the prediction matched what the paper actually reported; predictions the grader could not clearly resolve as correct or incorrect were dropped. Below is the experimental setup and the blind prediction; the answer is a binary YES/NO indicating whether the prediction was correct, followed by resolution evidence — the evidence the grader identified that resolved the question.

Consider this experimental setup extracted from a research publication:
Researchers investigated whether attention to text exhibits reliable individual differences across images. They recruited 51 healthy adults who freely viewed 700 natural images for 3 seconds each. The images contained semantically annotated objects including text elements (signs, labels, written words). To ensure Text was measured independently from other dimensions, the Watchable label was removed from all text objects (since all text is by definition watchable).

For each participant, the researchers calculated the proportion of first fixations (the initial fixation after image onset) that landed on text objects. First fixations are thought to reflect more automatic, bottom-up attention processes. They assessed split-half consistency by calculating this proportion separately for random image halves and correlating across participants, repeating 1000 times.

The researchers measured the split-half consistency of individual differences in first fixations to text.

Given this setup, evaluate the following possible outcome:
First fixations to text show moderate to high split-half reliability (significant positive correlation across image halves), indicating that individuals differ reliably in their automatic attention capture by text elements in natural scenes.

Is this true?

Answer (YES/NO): YES